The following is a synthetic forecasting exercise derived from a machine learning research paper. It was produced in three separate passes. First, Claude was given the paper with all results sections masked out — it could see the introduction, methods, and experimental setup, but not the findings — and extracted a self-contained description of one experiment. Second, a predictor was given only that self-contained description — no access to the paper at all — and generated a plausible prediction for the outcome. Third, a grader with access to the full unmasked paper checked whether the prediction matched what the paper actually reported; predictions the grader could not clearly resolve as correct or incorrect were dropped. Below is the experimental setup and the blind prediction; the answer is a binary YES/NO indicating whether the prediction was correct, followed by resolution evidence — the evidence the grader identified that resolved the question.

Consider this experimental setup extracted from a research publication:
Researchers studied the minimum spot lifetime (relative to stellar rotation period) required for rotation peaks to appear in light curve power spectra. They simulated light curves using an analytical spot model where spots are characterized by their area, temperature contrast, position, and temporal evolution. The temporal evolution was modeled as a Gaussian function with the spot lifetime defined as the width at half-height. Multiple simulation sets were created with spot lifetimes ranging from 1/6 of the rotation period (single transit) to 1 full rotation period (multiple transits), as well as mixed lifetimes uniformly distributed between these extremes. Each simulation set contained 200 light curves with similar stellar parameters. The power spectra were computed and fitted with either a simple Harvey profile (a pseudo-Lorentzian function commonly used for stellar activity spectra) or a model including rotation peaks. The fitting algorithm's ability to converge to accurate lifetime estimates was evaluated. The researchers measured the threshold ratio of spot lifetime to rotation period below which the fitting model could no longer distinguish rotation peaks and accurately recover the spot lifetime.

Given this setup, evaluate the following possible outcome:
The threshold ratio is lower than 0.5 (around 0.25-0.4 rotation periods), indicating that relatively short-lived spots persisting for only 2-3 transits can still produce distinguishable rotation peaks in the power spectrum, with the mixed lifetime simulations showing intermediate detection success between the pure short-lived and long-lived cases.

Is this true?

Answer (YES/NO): YES